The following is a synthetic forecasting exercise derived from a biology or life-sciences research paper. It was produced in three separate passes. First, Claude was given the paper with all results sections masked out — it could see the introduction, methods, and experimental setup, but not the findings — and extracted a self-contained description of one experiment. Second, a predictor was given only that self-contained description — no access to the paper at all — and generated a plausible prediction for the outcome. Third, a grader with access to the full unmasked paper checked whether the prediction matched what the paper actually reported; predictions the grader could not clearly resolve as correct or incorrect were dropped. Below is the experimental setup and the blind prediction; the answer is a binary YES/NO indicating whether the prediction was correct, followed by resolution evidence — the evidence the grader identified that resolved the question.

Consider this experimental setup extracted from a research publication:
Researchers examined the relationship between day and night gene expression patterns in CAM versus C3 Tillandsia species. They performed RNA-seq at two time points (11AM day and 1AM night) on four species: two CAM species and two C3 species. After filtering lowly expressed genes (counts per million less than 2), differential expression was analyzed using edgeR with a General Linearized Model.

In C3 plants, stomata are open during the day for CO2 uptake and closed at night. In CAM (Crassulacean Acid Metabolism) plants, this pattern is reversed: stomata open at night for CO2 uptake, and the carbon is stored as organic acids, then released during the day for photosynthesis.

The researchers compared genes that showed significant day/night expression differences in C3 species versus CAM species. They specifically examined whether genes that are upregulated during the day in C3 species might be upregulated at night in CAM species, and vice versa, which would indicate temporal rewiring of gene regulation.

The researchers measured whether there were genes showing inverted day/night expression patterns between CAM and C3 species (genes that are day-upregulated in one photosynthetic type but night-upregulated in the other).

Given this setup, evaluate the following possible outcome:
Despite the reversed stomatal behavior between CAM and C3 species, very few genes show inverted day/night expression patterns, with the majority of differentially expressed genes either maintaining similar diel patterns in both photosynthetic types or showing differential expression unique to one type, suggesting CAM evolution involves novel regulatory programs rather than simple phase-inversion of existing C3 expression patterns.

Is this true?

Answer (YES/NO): YES